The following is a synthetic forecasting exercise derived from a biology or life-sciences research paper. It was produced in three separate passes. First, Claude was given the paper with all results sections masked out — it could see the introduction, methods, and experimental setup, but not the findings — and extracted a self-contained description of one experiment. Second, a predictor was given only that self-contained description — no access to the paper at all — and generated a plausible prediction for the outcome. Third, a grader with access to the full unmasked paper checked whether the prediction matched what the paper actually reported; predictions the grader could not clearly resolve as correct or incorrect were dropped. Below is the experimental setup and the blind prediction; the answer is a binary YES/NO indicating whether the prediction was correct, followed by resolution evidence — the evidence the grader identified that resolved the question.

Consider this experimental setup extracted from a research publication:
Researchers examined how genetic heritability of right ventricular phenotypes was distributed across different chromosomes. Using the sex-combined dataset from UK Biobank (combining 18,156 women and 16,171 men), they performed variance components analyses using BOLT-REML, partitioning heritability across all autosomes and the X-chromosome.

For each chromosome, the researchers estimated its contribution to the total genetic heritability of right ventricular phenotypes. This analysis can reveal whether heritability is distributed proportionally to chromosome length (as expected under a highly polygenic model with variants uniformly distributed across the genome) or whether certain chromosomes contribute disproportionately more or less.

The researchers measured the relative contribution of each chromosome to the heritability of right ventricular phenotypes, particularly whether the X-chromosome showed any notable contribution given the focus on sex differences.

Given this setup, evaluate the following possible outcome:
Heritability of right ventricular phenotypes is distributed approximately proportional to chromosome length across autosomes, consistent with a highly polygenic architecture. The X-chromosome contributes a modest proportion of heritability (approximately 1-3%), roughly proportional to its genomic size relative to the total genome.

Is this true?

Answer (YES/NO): YES